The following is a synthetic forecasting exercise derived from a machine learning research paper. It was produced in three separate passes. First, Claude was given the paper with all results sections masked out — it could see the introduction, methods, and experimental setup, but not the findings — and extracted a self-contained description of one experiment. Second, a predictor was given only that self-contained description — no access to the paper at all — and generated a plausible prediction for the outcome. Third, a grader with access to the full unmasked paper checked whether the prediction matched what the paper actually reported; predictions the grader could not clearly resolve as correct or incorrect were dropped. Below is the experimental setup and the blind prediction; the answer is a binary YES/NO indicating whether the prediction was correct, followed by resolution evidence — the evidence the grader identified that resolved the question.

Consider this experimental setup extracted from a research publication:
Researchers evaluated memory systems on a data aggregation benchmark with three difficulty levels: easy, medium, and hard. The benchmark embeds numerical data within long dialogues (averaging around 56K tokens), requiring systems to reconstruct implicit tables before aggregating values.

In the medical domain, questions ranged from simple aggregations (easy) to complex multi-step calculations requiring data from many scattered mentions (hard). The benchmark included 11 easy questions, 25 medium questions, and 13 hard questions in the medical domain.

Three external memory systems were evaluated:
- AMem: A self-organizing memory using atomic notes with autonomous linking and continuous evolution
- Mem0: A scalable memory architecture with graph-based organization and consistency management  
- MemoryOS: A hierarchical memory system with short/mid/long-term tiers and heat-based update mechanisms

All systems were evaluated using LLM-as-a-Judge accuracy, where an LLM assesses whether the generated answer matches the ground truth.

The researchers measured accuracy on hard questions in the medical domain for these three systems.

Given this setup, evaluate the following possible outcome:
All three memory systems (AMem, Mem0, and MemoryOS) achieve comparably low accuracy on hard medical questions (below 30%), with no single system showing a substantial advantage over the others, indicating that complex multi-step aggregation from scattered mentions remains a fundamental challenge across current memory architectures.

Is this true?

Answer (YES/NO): NO